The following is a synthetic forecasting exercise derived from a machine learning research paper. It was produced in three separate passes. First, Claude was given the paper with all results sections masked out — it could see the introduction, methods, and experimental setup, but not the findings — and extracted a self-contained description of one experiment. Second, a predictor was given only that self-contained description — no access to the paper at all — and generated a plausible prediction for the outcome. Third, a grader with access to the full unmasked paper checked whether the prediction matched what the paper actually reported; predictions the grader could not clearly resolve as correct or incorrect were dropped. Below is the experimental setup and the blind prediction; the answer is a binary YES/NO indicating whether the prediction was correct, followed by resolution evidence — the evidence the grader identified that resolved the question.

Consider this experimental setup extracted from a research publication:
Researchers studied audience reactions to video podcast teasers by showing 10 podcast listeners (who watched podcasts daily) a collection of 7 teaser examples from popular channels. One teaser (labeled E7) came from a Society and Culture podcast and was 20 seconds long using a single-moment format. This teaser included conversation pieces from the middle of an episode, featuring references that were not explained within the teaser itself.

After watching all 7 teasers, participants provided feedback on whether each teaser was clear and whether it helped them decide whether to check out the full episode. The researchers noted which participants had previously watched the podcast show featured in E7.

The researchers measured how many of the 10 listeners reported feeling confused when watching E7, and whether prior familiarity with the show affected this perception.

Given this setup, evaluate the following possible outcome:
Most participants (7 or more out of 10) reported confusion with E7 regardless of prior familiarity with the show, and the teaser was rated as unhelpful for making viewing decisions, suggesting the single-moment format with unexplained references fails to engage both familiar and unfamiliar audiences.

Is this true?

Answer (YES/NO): NO